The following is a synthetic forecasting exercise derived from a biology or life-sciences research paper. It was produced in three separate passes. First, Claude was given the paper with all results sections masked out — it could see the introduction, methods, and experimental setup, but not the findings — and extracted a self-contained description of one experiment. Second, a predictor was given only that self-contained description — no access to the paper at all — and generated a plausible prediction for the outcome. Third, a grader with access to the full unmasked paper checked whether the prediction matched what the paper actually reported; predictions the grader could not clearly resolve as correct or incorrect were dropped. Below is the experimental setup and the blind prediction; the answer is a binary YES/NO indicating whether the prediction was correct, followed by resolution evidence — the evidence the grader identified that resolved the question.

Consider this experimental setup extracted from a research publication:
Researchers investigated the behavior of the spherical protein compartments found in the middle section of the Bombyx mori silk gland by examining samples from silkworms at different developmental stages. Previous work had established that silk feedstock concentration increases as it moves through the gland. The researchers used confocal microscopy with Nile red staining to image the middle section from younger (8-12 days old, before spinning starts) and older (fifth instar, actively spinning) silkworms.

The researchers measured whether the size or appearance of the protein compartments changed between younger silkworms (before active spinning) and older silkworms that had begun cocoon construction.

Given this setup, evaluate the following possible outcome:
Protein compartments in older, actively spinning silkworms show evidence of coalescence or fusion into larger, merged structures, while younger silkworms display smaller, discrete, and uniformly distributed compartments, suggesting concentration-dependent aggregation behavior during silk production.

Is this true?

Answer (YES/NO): NO